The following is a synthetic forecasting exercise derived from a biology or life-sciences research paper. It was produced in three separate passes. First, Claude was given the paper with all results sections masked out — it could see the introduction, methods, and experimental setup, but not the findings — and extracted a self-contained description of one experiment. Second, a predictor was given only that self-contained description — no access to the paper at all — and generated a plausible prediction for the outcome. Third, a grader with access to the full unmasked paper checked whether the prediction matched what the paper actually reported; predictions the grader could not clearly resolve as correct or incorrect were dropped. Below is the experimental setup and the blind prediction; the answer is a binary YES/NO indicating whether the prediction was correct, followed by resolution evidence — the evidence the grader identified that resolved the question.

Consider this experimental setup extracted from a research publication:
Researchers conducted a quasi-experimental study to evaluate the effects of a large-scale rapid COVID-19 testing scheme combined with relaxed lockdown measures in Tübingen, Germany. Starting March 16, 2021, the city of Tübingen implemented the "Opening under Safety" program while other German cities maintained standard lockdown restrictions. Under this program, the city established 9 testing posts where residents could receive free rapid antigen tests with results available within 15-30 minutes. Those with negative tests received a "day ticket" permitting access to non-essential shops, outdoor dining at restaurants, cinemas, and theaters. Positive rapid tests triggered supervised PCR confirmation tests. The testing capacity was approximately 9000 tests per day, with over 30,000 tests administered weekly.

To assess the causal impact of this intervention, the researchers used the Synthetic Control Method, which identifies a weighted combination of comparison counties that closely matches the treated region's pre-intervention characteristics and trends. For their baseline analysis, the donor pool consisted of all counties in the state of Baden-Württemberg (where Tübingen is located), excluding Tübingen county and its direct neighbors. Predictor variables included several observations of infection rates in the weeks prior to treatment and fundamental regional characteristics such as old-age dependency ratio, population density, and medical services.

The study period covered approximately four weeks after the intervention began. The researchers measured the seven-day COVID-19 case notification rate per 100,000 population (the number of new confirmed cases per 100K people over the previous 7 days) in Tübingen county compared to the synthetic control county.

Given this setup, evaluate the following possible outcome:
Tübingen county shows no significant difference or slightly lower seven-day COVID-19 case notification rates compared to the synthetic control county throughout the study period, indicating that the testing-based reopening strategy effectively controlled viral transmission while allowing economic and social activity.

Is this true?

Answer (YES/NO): NO